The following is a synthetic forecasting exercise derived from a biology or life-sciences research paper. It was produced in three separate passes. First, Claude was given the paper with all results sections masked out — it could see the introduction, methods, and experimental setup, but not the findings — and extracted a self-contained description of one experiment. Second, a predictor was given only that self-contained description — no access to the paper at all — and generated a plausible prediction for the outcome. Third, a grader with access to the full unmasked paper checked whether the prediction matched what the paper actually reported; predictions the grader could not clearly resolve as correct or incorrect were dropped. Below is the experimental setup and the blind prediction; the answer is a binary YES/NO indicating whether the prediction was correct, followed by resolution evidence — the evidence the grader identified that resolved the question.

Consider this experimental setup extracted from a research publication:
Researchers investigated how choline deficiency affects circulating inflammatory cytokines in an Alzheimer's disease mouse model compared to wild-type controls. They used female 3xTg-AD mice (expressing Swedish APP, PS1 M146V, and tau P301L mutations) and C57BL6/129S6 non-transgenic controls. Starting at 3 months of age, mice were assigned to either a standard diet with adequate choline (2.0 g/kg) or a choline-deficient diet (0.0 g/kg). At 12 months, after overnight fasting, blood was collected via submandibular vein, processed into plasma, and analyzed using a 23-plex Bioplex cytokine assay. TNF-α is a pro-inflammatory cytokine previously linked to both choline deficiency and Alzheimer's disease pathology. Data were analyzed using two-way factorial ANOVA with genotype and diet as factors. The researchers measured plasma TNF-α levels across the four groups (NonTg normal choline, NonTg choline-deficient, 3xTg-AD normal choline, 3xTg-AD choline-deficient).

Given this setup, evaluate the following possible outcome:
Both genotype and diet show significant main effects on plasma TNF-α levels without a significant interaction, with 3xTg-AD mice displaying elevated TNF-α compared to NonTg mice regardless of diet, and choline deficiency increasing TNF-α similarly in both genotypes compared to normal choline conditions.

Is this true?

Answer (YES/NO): YES